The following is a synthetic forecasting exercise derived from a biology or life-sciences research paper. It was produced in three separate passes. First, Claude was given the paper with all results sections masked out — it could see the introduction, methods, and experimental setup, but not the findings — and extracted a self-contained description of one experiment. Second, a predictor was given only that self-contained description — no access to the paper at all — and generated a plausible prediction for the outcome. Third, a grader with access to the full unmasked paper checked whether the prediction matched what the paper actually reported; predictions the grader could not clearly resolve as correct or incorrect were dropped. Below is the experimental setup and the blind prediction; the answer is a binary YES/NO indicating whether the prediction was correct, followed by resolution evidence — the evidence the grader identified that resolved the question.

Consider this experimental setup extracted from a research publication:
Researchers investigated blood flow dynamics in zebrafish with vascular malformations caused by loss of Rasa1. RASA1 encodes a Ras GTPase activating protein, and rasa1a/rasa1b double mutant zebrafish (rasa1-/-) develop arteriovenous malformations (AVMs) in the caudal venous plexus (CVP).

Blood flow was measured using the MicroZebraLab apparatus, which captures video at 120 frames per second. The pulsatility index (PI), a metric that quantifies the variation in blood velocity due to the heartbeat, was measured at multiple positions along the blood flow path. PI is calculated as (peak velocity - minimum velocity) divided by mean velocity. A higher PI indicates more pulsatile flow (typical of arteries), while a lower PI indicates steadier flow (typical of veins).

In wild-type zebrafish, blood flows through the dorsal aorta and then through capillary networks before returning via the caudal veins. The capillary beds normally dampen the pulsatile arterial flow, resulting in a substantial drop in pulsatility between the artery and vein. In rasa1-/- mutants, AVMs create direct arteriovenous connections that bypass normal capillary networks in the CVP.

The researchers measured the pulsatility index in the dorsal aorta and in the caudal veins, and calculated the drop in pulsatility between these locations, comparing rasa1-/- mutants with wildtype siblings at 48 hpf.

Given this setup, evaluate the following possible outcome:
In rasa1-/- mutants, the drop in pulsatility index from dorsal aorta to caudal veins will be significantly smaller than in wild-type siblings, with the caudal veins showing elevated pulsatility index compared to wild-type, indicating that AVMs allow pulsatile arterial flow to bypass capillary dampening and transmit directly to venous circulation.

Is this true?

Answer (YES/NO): NO